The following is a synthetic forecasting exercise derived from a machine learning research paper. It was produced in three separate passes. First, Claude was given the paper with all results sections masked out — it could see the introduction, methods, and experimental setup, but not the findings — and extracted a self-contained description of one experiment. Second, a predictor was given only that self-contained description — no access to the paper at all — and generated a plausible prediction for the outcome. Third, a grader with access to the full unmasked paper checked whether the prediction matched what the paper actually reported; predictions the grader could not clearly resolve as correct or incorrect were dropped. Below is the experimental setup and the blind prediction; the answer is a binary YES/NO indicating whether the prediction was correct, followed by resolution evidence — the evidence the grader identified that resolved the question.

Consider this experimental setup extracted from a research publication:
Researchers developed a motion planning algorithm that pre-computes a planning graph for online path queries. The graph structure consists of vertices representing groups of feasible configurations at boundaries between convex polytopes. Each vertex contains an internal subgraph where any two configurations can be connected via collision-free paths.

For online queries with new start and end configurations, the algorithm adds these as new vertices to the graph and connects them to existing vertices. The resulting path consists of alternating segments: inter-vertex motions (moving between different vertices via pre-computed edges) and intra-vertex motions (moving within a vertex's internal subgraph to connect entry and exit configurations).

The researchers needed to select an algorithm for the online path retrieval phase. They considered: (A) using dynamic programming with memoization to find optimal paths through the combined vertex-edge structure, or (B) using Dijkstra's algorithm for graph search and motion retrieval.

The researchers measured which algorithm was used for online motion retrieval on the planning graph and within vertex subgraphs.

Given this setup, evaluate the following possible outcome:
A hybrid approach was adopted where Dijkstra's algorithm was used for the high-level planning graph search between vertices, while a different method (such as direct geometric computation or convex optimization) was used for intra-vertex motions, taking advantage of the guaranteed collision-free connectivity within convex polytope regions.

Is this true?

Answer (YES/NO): NO